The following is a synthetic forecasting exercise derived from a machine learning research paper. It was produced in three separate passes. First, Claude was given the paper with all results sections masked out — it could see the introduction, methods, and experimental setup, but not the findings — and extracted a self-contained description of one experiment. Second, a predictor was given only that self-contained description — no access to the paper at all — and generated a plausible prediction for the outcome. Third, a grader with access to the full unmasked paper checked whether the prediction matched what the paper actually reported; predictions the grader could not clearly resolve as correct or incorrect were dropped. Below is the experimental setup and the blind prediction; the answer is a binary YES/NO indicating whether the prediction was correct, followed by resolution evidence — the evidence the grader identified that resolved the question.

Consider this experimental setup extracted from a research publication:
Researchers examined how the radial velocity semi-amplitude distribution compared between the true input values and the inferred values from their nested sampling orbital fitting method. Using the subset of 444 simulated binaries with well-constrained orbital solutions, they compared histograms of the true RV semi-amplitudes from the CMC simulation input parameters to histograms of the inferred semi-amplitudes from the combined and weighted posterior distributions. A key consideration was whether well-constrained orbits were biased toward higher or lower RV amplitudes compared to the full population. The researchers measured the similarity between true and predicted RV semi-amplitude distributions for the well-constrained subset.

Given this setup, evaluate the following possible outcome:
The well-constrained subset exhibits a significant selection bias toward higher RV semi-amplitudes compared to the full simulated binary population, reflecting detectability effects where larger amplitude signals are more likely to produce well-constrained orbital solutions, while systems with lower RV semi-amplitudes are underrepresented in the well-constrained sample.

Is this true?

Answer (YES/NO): YES